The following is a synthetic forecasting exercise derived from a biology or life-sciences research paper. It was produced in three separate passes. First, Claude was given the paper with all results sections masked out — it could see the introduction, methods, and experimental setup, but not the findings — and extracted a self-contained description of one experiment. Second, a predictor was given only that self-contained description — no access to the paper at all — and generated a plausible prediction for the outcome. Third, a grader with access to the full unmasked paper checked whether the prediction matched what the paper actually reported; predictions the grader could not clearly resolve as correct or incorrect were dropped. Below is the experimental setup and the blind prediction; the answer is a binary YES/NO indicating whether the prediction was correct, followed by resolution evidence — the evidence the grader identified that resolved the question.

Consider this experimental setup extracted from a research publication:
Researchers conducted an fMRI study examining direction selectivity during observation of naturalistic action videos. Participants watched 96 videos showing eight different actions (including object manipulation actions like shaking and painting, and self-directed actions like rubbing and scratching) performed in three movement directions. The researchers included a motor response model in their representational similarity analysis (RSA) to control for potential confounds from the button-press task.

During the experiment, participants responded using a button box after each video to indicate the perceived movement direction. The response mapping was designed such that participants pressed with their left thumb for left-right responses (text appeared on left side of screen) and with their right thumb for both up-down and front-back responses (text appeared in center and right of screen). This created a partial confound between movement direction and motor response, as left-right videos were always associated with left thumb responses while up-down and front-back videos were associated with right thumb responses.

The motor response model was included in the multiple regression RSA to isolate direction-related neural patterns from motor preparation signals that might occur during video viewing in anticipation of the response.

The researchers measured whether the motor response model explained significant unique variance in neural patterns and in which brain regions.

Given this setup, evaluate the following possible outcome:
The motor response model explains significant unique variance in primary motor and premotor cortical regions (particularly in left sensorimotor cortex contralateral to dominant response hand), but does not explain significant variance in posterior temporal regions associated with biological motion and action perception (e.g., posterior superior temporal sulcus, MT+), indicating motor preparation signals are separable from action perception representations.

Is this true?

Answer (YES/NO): NO